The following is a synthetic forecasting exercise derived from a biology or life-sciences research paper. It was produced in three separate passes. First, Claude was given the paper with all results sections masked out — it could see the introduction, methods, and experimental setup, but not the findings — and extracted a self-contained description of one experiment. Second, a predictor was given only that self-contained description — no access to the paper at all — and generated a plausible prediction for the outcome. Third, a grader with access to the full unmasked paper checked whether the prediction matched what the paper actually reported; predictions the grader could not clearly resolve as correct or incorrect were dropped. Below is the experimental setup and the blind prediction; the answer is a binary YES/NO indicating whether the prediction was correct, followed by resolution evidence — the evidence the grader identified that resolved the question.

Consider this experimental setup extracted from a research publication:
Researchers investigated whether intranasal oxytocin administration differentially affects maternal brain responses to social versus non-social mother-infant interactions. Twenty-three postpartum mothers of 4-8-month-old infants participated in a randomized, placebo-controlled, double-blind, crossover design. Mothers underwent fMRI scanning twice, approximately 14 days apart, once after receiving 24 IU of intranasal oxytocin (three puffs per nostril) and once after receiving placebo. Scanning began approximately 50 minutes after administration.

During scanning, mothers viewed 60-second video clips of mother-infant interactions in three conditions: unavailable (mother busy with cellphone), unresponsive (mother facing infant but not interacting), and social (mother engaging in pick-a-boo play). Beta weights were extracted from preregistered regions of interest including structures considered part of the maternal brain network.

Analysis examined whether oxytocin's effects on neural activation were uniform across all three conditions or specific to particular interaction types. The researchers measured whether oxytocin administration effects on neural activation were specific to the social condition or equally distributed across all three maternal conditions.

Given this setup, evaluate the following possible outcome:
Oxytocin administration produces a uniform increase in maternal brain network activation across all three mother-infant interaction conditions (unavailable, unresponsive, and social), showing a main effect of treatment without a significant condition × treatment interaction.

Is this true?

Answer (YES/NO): NO